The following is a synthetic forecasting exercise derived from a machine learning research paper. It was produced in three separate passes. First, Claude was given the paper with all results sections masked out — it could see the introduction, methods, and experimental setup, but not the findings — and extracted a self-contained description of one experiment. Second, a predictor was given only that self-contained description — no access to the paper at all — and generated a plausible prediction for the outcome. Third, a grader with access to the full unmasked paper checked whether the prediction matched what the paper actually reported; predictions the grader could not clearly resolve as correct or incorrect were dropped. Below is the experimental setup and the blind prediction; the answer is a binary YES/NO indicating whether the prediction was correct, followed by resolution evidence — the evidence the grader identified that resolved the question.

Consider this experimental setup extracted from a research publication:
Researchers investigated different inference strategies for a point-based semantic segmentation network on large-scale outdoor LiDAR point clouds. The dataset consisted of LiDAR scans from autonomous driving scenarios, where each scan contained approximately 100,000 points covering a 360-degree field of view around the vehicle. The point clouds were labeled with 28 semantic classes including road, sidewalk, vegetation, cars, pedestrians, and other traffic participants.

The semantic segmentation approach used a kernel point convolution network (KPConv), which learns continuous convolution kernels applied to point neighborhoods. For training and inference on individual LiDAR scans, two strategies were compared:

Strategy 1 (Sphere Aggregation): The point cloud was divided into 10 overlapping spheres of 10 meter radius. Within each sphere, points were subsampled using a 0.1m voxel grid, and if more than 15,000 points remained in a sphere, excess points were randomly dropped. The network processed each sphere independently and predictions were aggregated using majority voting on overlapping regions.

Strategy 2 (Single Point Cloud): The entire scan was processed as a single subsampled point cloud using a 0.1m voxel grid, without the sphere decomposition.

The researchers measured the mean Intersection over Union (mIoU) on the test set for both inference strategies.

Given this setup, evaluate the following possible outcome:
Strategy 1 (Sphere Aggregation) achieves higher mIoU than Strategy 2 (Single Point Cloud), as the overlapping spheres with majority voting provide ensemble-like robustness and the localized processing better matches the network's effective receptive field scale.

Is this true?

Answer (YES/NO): YES